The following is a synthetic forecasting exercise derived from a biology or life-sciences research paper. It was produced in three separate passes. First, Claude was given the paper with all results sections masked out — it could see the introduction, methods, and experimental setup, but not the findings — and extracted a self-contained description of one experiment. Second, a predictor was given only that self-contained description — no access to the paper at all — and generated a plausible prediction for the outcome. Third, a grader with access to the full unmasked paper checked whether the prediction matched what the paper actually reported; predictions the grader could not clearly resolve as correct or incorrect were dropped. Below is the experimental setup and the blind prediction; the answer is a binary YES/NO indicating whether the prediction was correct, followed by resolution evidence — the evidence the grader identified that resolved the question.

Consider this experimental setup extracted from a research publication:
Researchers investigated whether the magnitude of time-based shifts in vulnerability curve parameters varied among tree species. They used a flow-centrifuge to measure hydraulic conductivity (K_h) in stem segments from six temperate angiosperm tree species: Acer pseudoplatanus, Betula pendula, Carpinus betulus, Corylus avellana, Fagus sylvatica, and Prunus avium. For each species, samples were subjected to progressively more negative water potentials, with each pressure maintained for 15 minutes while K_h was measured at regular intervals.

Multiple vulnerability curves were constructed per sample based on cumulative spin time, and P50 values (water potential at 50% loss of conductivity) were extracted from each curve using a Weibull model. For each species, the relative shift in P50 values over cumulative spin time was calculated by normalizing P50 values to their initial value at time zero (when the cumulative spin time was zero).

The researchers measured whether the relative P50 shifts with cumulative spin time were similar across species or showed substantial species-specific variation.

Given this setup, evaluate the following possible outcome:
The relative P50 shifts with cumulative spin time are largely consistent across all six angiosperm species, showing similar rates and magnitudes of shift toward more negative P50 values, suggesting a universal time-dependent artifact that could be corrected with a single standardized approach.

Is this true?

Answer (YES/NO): NO